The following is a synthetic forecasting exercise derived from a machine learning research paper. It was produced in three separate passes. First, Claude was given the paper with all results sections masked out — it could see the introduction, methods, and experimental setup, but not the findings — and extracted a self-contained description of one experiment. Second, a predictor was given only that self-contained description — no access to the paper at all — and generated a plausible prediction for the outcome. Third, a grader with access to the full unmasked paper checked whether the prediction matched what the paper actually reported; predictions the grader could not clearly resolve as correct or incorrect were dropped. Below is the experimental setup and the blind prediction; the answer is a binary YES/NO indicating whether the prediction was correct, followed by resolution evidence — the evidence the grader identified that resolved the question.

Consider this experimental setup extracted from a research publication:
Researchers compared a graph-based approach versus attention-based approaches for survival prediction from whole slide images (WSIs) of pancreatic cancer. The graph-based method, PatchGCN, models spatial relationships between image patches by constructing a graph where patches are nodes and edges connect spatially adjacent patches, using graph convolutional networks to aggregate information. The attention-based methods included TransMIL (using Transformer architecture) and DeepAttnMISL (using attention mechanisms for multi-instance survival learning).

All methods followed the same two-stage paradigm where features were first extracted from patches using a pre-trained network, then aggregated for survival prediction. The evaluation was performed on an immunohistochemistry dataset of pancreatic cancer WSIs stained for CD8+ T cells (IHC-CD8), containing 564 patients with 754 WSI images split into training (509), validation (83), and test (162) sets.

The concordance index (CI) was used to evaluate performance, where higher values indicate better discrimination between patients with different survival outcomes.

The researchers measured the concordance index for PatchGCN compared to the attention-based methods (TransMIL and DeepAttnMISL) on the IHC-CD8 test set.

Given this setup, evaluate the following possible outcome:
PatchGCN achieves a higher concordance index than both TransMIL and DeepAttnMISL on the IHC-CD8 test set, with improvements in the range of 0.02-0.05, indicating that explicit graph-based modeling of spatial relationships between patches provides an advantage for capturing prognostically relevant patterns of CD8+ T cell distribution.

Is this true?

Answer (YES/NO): NO